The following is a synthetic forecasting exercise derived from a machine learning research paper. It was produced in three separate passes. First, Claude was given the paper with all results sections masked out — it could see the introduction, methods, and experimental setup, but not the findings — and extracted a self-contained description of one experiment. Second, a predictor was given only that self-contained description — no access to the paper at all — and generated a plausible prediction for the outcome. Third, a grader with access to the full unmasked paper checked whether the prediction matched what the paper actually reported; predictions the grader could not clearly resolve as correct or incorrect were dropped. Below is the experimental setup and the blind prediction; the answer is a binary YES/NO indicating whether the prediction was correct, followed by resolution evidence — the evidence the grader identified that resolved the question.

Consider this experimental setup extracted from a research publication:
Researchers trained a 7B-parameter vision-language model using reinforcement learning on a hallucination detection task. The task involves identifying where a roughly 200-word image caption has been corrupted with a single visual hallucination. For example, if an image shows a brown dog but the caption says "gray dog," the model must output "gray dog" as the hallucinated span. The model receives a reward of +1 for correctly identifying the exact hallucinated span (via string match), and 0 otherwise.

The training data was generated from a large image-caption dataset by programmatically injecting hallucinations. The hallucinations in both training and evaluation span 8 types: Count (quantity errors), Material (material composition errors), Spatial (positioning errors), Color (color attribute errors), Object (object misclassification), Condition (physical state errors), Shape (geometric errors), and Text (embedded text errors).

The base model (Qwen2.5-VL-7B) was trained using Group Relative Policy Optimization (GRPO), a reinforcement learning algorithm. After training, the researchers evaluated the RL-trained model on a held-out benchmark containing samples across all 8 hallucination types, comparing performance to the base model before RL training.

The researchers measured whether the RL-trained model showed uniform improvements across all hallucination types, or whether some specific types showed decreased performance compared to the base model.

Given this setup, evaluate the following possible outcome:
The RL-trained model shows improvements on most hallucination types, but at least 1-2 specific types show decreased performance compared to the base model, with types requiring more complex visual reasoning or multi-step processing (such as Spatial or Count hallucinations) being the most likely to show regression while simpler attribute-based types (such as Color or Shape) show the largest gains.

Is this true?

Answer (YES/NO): NO